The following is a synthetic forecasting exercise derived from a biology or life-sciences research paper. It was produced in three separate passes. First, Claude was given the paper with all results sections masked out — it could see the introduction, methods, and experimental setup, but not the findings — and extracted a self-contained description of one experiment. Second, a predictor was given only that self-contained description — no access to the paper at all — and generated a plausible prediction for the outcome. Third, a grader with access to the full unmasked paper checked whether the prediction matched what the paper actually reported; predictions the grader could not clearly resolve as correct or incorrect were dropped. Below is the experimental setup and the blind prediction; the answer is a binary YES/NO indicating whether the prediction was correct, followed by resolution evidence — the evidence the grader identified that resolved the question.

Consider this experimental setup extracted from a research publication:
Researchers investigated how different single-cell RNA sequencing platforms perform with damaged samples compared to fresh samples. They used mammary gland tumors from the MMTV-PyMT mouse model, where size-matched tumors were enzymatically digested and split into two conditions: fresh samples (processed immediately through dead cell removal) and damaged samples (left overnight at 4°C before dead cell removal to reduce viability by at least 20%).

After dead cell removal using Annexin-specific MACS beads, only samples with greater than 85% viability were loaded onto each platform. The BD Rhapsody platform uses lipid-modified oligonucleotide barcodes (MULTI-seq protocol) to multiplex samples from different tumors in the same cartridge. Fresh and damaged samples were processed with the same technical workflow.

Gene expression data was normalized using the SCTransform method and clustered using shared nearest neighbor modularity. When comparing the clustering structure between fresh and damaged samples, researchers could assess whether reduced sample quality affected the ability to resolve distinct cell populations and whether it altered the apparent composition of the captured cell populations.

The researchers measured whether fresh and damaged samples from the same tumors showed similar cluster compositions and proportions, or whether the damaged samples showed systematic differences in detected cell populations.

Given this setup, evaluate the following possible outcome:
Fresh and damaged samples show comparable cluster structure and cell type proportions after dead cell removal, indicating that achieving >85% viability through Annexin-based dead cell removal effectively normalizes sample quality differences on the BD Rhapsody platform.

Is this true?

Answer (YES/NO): NO